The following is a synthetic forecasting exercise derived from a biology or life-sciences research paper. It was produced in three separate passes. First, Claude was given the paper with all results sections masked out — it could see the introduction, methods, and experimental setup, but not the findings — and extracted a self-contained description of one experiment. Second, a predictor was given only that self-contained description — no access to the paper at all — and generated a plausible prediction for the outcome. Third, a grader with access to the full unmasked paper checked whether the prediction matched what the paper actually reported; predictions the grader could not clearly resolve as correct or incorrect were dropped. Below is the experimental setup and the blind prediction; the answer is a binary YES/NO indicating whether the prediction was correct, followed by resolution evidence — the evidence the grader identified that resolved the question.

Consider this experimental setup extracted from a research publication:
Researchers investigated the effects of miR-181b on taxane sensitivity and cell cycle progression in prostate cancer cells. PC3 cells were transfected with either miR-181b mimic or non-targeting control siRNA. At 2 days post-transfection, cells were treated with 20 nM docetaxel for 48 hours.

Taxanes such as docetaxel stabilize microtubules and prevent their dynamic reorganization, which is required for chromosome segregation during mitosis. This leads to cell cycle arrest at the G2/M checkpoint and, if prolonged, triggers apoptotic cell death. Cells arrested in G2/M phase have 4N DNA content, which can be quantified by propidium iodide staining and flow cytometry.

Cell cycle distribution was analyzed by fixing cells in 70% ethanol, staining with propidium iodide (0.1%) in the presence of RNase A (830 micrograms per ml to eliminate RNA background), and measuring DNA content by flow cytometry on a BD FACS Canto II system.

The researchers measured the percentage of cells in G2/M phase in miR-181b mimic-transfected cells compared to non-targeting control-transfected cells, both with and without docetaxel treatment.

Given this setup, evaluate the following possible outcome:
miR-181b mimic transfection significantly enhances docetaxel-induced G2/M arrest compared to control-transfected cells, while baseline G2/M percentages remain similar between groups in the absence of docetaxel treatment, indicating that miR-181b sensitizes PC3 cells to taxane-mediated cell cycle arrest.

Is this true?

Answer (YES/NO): NO